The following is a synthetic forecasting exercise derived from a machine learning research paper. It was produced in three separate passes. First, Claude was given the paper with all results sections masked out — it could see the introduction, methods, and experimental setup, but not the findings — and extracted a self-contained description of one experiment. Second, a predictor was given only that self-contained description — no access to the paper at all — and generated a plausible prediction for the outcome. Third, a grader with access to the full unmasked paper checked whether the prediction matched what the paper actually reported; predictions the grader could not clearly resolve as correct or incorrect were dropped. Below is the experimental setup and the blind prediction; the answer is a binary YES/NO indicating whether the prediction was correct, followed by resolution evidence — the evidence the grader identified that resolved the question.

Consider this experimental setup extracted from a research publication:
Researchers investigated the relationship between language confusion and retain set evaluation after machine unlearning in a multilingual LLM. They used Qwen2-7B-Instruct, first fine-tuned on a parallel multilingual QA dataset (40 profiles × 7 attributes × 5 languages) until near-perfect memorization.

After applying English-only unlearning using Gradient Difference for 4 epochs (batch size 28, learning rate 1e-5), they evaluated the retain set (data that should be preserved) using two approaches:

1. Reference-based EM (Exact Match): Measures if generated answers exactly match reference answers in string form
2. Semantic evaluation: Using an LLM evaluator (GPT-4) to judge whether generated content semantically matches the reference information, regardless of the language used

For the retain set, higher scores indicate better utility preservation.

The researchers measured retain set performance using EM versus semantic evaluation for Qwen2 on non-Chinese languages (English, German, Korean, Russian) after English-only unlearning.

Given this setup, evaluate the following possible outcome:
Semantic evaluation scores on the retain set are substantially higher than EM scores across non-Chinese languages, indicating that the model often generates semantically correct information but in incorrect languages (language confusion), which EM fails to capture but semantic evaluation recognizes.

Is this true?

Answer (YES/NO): YES